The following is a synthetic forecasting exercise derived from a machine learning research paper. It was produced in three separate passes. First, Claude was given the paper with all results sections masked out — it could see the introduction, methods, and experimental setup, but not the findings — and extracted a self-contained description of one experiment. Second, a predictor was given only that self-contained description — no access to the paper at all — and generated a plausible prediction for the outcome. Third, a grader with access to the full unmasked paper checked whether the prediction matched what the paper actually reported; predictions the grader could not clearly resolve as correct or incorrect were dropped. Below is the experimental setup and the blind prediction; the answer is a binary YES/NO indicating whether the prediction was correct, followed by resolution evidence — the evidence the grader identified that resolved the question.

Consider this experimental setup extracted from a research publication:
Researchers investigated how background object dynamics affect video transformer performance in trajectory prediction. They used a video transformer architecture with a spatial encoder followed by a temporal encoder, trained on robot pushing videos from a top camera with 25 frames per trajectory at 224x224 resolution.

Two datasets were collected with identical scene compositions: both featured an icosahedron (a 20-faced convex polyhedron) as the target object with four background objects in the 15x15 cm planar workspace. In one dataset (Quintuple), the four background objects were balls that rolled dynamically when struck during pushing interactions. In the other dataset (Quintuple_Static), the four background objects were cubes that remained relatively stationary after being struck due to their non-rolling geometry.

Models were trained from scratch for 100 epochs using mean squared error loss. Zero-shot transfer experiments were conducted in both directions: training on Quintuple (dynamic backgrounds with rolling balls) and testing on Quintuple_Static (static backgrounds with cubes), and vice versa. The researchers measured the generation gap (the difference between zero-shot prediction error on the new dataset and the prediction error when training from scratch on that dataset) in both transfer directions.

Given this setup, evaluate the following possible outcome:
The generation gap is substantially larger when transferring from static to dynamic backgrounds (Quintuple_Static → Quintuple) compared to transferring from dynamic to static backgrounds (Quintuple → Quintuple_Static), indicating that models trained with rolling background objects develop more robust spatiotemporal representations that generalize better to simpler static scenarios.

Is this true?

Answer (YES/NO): YES